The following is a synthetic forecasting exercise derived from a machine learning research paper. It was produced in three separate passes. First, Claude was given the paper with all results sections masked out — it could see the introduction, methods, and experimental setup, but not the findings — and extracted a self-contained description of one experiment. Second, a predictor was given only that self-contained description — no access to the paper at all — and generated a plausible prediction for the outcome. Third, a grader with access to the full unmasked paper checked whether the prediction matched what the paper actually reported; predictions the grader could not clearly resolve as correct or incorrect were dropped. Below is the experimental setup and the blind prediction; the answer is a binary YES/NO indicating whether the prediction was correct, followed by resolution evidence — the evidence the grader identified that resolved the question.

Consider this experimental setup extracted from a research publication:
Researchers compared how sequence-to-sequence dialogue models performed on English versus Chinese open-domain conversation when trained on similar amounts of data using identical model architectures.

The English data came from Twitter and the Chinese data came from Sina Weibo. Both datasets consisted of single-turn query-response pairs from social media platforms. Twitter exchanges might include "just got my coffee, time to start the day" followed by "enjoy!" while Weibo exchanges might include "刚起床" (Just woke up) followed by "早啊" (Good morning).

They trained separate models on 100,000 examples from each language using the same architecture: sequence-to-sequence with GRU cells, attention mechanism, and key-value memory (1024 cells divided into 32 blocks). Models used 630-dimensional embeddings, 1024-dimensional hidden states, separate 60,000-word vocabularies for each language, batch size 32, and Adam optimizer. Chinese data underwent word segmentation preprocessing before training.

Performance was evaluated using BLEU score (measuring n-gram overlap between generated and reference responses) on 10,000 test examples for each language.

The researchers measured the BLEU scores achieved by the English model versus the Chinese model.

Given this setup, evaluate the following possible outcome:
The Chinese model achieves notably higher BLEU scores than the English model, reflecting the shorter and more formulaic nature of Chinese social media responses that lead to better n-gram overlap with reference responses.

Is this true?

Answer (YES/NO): NO